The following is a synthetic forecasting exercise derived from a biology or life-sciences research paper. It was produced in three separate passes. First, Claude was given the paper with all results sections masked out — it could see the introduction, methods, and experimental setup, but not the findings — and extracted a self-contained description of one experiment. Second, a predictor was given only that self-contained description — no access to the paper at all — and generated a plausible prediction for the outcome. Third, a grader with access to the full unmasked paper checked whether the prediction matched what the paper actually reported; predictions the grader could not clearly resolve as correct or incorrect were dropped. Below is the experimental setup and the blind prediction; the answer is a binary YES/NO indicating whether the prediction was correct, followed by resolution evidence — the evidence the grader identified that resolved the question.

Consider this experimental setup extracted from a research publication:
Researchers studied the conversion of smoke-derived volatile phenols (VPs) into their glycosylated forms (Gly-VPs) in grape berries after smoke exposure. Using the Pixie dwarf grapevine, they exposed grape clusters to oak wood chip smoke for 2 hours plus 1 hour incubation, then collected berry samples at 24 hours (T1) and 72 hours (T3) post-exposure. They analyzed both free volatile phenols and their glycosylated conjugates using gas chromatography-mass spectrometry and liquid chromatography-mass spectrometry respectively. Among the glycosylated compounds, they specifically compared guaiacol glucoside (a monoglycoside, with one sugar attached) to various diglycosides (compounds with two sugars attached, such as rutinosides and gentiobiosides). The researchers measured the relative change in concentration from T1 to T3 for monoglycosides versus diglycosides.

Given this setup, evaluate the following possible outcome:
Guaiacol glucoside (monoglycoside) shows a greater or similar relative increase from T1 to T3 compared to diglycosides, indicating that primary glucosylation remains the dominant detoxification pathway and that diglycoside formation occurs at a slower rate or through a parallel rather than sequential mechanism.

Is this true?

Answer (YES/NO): NO